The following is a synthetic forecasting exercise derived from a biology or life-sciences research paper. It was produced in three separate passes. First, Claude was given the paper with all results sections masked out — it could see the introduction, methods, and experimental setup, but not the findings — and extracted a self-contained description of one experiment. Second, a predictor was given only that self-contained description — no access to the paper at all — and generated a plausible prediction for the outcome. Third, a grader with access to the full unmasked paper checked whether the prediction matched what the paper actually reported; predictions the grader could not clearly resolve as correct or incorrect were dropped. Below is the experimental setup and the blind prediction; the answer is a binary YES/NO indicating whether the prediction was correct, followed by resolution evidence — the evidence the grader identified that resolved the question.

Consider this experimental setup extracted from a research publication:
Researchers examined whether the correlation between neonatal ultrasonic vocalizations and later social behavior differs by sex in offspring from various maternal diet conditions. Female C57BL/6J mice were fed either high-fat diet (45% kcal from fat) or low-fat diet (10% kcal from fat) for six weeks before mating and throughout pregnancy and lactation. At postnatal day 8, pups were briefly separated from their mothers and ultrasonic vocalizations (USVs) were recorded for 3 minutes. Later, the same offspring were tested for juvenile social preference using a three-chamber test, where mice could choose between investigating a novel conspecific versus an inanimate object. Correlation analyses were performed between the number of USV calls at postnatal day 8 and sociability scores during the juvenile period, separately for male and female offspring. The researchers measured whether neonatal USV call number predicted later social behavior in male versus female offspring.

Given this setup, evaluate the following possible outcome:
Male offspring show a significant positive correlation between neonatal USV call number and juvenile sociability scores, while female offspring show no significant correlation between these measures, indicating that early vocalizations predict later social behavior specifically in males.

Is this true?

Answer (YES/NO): NO